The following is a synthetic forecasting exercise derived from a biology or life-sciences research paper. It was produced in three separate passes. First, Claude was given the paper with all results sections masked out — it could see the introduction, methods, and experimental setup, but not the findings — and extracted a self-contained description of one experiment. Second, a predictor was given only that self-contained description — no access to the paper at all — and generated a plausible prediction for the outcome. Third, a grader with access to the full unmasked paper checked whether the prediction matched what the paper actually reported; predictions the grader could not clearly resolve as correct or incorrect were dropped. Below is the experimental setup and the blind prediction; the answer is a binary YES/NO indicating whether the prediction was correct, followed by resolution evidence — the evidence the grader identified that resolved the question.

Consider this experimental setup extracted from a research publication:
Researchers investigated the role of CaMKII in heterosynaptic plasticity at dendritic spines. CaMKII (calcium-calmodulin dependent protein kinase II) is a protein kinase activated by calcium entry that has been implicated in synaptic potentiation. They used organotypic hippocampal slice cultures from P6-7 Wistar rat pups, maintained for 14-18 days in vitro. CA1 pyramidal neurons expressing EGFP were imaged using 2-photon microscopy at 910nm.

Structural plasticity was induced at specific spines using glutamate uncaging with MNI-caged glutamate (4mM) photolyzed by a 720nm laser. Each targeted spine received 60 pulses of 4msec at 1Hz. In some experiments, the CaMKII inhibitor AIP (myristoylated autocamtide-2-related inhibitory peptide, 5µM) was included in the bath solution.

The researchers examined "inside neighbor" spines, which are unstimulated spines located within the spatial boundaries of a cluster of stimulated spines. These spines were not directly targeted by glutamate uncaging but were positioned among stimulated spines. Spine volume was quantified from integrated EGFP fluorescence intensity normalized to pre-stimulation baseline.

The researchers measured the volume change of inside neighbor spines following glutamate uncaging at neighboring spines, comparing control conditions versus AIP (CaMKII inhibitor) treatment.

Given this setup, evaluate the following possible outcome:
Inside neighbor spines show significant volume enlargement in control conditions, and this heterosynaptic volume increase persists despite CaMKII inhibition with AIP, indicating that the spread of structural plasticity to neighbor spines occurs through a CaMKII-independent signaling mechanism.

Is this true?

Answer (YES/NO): NO